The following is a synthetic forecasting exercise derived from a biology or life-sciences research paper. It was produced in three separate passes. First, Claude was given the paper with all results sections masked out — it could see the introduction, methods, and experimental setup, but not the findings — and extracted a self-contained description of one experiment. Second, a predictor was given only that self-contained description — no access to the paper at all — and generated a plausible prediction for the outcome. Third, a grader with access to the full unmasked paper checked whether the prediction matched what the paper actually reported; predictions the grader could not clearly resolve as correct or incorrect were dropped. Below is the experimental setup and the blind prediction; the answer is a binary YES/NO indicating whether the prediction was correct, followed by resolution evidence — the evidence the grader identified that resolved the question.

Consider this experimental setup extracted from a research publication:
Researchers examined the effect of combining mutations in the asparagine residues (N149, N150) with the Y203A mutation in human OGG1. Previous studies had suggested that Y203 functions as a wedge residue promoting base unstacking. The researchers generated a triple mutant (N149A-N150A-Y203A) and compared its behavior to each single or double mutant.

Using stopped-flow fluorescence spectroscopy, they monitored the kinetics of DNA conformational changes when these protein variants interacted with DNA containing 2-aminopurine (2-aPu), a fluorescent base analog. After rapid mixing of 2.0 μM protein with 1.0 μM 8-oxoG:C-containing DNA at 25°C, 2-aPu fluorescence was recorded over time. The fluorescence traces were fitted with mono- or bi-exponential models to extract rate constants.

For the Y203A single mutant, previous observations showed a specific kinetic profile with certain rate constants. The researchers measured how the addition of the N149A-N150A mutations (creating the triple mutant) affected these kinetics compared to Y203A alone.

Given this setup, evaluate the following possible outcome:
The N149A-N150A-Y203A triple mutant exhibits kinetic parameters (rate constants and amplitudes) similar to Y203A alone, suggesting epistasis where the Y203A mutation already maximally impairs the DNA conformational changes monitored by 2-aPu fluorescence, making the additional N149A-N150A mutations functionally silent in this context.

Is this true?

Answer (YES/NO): YES